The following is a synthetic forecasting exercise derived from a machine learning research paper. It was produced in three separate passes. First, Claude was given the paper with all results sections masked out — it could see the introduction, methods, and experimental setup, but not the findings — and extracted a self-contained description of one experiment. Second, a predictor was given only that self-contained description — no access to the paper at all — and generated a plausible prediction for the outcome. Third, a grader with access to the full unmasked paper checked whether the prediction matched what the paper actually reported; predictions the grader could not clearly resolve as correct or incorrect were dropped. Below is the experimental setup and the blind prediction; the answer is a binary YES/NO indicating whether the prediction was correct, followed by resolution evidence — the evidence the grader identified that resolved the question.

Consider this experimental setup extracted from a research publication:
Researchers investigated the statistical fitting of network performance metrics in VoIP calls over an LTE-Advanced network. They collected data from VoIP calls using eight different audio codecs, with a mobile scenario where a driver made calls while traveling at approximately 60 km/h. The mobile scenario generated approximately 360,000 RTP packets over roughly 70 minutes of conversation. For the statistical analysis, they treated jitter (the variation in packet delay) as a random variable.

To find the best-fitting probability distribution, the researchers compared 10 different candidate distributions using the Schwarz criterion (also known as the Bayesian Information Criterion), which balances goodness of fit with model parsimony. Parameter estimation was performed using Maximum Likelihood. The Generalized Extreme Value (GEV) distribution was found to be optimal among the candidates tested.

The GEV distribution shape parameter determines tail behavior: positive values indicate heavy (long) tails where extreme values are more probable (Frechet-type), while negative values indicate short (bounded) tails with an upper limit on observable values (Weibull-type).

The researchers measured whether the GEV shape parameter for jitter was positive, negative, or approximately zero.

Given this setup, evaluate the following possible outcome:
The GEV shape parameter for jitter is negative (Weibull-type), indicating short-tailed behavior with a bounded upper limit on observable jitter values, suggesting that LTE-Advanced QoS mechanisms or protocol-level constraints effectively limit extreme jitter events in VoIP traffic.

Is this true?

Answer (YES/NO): YES